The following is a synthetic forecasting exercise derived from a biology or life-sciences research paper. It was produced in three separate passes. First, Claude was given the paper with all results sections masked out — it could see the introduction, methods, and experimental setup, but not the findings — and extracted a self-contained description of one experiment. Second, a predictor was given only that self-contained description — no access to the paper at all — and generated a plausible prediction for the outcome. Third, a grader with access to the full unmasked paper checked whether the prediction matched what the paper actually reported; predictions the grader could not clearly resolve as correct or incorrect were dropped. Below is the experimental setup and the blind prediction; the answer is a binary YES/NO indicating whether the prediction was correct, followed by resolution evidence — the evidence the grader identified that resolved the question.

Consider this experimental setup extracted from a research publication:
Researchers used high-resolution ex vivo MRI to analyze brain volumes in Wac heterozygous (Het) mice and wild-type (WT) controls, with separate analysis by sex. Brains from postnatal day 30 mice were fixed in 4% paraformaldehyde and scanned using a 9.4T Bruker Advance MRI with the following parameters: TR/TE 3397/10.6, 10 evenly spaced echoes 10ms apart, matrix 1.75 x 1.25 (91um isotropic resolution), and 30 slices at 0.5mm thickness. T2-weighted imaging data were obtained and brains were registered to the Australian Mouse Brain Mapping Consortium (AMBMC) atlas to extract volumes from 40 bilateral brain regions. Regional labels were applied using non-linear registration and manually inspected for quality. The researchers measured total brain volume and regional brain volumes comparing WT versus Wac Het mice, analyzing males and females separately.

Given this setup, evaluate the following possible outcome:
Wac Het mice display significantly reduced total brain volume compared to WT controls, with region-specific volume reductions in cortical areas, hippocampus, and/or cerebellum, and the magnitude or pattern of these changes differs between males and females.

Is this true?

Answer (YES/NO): NO